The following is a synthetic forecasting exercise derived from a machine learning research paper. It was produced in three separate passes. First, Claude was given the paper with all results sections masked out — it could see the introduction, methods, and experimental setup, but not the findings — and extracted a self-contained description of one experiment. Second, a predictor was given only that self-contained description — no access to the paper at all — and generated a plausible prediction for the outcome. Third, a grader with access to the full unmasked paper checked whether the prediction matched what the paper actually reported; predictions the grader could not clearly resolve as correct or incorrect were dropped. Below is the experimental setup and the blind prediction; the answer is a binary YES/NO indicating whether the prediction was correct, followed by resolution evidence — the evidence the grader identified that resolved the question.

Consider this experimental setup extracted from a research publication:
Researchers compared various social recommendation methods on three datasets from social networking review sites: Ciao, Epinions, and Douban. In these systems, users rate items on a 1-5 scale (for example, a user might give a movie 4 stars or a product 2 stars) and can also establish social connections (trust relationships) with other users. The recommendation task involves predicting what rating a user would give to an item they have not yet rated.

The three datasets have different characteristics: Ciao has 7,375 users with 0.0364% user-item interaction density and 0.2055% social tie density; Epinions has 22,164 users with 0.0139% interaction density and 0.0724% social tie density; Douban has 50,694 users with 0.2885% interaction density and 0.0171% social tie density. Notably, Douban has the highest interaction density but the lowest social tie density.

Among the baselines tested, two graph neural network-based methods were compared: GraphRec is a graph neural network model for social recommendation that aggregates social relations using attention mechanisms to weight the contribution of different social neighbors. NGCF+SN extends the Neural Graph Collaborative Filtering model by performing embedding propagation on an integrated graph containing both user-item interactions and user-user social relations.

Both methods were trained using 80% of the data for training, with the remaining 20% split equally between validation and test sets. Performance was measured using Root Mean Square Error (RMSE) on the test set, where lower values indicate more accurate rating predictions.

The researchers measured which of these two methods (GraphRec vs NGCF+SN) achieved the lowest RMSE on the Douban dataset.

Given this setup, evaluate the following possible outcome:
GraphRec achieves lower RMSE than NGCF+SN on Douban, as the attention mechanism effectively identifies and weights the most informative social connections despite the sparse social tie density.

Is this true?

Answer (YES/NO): NO